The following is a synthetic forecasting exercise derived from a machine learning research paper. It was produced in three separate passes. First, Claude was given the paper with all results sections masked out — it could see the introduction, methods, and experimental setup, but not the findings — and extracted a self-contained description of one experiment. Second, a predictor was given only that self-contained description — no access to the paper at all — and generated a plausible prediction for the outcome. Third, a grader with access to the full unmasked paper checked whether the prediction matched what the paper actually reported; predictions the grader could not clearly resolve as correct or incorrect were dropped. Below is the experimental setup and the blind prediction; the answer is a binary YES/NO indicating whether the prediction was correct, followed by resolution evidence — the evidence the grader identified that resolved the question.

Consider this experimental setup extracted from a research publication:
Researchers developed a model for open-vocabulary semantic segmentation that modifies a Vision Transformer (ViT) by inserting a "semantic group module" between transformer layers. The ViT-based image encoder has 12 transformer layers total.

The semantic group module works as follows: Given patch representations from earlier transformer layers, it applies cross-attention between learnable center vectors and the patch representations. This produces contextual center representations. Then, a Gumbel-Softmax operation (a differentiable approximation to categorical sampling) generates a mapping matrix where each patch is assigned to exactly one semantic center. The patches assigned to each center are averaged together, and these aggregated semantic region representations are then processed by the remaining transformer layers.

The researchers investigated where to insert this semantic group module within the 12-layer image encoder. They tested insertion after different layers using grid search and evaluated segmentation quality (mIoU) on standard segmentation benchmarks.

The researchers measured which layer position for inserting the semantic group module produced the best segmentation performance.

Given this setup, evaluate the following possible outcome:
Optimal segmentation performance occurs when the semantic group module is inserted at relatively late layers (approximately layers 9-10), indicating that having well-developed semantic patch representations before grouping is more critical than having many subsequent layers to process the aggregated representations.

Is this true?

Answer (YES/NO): YES